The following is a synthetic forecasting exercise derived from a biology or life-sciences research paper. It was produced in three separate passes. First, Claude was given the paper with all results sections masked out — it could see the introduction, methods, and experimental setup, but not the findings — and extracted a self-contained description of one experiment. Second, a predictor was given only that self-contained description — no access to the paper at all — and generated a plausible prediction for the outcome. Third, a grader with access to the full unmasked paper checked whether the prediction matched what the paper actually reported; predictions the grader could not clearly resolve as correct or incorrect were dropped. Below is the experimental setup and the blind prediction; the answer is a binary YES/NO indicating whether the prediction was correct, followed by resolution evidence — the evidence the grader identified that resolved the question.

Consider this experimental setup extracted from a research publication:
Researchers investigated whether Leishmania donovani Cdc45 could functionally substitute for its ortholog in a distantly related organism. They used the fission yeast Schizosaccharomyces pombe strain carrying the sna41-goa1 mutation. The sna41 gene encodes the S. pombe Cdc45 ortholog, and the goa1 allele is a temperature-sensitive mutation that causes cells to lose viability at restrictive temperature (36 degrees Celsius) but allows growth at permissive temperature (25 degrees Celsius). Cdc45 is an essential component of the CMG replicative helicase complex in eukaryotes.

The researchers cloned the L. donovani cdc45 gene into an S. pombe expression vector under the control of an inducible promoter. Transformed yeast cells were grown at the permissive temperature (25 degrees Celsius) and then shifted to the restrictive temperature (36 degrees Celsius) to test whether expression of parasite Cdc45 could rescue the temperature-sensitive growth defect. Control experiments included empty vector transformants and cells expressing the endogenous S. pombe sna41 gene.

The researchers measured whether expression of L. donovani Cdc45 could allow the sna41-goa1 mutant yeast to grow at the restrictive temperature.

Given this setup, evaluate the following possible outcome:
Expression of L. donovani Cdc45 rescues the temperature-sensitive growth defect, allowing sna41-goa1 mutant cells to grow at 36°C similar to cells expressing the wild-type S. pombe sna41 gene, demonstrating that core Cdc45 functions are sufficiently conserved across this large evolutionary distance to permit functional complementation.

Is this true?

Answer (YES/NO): NO